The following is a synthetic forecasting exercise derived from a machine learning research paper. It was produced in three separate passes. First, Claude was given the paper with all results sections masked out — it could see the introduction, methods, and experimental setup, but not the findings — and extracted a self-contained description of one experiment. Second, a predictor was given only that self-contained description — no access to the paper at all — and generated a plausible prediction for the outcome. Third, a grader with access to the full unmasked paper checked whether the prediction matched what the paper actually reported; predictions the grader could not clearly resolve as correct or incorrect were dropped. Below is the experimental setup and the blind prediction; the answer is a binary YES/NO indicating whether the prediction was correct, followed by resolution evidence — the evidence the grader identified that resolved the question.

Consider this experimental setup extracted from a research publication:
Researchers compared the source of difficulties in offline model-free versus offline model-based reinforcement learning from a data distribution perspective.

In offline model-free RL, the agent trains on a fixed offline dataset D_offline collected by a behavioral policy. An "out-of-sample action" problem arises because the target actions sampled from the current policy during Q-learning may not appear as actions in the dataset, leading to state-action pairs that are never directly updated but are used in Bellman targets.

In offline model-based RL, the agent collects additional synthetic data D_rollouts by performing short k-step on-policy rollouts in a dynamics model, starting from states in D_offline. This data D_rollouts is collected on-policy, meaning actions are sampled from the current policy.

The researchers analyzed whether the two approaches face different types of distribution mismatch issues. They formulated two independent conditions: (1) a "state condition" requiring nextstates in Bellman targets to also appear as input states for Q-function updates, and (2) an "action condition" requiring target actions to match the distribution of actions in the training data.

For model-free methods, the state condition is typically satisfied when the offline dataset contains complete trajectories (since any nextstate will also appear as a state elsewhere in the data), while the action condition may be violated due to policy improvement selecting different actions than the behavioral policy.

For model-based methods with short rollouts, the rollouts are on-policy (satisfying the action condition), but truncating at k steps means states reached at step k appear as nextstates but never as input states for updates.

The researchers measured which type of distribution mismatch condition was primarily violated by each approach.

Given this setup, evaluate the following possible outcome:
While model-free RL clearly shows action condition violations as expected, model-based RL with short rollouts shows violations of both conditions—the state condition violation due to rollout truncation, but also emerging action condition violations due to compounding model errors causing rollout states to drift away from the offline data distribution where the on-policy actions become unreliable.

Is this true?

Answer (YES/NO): NO